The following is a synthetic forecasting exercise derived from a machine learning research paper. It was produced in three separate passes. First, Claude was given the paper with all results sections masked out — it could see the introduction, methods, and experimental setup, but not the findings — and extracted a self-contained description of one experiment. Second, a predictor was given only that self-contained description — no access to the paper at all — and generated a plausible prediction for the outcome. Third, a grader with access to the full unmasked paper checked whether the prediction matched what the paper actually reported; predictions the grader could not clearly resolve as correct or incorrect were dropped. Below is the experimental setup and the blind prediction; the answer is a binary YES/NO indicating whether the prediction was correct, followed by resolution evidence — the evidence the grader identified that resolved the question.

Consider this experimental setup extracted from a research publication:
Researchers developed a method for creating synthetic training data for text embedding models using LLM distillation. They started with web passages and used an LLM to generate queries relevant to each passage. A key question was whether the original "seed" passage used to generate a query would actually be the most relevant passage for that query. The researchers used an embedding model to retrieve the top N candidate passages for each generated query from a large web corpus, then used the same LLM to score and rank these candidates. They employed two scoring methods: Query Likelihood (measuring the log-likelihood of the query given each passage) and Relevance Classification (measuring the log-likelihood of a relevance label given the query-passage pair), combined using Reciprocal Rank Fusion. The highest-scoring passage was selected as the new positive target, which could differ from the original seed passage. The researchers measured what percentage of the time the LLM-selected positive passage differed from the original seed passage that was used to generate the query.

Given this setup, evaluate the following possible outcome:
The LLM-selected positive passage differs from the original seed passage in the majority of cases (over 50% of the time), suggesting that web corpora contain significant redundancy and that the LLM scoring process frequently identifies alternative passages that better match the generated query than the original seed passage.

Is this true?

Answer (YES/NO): NO